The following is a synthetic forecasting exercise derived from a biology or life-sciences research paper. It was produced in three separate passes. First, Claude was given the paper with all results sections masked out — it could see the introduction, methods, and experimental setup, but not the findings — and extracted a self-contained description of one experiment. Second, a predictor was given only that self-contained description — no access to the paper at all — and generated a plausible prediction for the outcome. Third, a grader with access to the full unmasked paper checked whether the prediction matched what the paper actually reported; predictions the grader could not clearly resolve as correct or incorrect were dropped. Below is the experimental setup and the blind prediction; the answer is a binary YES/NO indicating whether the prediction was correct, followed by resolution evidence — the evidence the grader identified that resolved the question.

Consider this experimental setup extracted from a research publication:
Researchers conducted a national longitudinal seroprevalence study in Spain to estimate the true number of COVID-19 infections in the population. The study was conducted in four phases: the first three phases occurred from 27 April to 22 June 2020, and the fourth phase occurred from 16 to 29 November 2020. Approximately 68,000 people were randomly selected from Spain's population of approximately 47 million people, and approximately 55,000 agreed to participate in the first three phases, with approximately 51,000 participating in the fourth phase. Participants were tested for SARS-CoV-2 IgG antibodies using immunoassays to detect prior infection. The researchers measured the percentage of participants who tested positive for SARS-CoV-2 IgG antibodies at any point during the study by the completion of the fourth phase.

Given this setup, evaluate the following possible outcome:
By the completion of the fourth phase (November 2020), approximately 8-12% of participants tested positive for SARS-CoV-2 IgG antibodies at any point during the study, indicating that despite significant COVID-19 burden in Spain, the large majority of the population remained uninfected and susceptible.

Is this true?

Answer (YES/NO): YES